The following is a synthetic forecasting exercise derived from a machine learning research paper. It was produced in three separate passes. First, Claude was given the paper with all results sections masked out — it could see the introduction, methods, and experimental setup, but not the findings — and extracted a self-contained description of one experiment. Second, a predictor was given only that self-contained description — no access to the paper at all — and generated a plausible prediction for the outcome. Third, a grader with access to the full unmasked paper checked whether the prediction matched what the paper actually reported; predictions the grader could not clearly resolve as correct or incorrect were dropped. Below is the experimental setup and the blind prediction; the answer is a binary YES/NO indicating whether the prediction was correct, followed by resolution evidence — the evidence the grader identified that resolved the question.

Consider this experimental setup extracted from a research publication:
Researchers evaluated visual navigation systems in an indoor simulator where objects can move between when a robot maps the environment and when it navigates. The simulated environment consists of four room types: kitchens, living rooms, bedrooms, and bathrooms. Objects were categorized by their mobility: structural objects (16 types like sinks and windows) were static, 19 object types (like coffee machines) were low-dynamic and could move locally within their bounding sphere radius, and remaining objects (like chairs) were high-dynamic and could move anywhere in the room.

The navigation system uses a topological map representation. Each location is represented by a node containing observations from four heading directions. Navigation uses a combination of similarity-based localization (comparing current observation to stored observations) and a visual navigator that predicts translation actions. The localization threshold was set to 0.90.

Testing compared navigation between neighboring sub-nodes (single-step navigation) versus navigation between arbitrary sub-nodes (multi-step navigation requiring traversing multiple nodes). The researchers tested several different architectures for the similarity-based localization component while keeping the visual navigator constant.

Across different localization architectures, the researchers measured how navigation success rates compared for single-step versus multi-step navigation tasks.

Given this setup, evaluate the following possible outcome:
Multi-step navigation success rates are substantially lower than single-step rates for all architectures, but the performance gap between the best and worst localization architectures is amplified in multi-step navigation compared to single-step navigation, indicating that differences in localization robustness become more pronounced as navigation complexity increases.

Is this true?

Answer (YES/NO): YES